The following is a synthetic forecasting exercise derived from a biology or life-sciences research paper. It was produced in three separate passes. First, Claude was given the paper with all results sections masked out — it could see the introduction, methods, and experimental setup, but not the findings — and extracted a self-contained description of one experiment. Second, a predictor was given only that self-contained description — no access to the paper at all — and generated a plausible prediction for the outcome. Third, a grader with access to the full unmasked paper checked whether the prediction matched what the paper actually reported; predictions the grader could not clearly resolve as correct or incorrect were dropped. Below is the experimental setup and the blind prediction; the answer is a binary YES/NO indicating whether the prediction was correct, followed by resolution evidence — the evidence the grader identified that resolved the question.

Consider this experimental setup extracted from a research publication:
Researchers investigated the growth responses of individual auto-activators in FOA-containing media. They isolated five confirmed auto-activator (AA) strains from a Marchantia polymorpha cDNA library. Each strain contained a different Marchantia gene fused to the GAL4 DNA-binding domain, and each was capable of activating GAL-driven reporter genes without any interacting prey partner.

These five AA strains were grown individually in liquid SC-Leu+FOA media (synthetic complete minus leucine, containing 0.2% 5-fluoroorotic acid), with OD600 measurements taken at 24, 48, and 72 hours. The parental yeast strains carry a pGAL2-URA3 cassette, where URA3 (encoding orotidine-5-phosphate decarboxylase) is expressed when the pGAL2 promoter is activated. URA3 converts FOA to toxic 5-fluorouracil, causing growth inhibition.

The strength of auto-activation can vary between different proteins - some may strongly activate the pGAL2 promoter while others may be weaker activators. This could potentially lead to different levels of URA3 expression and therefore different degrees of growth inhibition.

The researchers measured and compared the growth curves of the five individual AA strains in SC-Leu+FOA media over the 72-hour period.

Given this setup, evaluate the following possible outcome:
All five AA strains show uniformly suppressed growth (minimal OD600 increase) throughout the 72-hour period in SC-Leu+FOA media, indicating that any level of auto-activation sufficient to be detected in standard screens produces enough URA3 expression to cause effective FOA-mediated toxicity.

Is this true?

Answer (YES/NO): NO